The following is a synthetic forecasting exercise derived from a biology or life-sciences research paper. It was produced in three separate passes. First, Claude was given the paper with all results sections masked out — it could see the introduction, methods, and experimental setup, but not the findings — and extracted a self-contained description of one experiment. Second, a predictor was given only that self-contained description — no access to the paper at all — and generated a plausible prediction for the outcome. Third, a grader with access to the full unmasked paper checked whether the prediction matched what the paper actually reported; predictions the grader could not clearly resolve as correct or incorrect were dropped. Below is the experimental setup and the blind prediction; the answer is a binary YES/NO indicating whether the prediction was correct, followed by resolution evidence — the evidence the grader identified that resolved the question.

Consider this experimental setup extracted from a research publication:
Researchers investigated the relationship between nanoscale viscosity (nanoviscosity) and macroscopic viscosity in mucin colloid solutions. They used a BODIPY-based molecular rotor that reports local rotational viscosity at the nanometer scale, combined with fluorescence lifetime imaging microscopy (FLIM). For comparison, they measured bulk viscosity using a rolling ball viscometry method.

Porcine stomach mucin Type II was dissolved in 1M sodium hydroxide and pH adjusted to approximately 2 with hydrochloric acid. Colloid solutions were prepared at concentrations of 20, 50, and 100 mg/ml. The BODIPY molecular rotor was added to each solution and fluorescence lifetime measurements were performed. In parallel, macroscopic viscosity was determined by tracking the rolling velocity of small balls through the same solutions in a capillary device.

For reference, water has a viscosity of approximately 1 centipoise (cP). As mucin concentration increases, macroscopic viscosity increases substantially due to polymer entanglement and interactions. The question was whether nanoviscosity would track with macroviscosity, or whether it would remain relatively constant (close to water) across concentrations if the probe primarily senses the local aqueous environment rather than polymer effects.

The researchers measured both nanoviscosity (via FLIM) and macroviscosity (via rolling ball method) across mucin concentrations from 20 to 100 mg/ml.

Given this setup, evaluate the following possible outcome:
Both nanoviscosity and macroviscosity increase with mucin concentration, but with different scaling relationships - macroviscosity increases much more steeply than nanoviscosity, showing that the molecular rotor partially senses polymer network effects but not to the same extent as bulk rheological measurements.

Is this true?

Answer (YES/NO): NO